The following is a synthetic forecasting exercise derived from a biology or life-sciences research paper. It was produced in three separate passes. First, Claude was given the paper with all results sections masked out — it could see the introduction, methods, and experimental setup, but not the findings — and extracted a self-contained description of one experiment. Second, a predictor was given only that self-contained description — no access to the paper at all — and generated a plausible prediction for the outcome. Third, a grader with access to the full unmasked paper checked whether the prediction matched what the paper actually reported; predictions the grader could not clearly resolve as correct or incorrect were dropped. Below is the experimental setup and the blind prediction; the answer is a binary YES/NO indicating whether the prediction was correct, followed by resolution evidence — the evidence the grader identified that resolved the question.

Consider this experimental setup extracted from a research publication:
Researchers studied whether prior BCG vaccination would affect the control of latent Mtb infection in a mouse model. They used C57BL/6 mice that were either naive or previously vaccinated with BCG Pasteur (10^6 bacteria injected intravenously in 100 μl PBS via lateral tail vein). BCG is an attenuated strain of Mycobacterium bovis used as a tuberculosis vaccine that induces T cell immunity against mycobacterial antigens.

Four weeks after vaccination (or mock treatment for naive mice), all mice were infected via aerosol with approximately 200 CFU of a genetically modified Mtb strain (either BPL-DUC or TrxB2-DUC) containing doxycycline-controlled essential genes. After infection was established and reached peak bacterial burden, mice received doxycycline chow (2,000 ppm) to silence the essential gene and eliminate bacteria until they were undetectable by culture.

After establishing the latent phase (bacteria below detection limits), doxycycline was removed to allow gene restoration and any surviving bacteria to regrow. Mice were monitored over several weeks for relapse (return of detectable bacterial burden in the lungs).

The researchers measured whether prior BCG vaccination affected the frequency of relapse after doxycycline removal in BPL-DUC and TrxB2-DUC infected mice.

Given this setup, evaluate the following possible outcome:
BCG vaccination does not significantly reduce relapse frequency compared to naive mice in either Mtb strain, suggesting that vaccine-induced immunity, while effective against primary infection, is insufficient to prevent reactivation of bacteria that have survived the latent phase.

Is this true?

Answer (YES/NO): NO